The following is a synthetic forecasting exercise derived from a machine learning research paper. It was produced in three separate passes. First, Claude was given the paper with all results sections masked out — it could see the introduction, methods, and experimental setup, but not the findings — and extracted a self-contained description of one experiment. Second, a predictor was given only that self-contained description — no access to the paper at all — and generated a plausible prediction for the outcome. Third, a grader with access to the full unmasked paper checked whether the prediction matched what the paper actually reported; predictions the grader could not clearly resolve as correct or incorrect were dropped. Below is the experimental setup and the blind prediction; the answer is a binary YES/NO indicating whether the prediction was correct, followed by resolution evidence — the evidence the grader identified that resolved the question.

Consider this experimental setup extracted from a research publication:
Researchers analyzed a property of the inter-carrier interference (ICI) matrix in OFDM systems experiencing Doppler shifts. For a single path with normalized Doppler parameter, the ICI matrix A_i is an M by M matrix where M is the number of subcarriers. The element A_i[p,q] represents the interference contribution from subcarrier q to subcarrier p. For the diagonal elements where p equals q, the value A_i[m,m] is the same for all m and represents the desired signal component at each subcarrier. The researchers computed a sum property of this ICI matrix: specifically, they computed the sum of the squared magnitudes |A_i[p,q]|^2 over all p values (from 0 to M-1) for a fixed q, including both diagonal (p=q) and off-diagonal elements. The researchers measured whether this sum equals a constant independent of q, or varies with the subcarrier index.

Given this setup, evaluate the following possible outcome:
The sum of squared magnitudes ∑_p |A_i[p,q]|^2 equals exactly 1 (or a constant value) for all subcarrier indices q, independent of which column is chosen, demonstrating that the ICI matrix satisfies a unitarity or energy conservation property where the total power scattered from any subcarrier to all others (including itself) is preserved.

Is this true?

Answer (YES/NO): YES